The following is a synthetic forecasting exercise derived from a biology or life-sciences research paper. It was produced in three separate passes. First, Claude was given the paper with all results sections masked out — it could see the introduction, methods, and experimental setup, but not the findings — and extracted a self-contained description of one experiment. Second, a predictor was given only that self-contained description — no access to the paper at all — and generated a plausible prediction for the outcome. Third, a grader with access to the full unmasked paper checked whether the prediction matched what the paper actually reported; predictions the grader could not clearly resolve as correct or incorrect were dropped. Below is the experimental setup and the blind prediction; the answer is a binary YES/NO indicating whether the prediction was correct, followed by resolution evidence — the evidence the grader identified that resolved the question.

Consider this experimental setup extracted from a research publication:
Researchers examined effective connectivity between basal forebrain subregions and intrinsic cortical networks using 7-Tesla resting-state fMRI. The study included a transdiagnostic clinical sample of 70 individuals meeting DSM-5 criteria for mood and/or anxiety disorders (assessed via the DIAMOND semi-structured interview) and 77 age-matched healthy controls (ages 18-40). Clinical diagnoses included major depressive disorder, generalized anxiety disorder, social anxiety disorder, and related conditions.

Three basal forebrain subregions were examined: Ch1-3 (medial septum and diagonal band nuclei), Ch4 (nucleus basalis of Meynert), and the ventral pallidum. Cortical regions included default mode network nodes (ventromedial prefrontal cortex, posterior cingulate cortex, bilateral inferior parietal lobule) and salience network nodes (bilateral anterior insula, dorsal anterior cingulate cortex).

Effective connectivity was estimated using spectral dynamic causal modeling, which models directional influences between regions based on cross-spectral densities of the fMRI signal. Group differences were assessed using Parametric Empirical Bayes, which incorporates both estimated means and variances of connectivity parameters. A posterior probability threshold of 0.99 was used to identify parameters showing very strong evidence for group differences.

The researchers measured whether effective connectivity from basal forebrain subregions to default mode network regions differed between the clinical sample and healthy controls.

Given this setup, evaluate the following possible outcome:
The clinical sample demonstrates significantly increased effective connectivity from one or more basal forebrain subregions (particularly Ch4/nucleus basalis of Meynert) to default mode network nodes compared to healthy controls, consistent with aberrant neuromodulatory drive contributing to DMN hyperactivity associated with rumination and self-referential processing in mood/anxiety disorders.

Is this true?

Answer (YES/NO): NO